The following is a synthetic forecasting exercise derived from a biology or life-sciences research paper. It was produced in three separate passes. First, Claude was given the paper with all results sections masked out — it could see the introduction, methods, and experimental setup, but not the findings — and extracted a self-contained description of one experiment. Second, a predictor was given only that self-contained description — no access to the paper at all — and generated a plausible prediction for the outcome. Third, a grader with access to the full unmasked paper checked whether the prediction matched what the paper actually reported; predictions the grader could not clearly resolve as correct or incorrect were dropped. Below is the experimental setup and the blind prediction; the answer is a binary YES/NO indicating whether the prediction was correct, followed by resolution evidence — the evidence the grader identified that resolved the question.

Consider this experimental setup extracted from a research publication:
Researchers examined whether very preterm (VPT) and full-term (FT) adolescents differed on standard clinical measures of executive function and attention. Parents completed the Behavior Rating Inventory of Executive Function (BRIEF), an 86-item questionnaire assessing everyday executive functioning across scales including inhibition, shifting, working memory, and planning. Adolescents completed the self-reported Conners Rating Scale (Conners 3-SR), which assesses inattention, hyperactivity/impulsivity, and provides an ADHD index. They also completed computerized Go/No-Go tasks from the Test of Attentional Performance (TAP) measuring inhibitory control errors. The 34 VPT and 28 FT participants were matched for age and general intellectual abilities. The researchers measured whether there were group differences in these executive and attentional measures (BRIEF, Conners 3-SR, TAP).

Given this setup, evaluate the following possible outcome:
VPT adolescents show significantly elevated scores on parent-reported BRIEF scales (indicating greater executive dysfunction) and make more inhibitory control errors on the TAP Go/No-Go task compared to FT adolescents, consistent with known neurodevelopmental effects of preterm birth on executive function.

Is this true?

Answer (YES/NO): NO